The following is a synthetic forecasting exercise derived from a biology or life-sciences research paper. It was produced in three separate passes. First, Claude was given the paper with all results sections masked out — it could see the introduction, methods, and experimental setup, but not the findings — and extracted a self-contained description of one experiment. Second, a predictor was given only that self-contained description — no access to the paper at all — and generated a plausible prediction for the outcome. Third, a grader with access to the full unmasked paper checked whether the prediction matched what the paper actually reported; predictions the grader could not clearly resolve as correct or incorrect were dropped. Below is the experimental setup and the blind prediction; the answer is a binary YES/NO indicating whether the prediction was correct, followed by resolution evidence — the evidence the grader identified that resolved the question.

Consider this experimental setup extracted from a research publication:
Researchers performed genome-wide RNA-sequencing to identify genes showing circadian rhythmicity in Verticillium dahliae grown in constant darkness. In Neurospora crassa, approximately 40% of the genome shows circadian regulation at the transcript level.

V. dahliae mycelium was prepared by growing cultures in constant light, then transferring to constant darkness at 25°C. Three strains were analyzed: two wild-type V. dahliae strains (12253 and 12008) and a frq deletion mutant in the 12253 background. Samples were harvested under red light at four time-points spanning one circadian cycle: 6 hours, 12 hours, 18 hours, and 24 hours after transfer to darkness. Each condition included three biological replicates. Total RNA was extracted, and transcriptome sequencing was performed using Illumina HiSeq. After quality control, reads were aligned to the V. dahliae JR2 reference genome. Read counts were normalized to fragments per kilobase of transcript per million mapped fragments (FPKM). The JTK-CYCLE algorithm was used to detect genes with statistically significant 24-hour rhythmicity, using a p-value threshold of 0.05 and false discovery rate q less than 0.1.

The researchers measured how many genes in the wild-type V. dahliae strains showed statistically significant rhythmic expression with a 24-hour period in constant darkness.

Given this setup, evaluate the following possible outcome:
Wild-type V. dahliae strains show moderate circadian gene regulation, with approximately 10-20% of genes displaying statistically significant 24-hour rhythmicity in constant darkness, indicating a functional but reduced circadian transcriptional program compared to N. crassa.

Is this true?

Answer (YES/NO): NO